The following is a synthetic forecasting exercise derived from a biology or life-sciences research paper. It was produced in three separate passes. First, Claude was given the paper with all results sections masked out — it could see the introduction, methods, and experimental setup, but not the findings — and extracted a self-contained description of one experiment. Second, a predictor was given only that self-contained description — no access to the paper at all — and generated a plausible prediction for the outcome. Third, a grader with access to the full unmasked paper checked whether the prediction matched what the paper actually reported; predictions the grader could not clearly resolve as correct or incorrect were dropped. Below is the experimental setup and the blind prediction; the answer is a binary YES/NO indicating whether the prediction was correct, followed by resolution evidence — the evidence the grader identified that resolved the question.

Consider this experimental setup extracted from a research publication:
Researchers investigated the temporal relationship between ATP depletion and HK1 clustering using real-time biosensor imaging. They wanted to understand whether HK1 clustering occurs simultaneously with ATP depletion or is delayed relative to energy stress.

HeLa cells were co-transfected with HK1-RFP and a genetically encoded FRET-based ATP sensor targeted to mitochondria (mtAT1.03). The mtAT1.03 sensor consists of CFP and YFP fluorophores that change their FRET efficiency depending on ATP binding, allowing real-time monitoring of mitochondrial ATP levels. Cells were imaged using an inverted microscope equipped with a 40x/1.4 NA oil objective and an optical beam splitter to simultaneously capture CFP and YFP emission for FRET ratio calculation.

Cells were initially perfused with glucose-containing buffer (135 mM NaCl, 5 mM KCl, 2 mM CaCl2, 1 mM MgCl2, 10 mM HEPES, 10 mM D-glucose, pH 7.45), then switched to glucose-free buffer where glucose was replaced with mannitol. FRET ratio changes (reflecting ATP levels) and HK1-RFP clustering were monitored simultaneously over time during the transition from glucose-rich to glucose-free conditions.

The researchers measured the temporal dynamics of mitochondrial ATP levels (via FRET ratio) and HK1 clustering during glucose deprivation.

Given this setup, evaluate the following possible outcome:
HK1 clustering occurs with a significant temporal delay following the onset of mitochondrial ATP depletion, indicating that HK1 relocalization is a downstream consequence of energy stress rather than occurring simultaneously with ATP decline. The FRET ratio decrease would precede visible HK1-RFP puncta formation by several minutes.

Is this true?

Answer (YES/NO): YES